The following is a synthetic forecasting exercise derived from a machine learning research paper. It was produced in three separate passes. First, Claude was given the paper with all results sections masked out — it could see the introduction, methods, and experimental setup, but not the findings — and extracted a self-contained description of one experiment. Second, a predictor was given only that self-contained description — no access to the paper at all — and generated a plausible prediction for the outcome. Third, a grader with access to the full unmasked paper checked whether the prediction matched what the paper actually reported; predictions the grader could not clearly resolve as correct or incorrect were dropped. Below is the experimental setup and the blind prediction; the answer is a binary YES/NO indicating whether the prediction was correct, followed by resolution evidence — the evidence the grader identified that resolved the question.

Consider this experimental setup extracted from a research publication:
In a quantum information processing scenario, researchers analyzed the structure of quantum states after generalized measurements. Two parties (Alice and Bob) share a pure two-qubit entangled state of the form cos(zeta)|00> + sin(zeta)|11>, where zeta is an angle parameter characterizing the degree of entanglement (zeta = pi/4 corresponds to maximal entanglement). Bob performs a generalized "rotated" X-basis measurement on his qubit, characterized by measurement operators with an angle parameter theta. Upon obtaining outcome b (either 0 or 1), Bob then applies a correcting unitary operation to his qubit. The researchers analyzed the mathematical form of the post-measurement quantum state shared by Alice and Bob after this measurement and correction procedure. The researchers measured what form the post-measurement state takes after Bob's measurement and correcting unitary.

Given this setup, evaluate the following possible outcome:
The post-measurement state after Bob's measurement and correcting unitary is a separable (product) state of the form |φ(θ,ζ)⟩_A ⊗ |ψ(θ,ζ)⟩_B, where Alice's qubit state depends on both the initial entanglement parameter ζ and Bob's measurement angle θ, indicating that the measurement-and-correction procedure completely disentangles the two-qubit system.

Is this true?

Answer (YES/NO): NO